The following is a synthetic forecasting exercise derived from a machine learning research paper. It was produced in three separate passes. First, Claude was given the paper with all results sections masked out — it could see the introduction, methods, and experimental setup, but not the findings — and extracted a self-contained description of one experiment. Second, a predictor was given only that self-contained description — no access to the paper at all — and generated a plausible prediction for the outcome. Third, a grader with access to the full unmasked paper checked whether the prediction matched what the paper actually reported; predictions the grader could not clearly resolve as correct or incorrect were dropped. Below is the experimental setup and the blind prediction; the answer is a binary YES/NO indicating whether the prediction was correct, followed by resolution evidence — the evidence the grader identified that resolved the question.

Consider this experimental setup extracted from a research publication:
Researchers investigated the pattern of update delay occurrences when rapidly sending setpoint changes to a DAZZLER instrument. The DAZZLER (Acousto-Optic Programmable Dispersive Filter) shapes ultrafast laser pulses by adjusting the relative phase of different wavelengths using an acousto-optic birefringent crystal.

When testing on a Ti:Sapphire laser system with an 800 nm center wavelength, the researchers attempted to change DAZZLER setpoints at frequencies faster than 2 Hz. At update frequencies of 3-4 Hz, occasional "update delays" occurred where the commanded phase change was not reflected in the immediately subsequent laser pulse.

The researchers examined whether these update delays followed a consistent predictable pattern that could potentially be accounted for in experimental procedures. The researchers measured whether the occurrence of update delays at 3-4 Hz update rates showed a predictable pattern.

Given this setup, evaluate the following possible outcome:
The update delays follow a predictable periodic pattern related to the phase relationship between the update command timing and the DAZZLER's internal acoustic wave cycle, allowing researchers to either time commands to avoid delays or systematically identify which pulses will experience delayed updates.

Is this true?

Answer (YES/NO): NO